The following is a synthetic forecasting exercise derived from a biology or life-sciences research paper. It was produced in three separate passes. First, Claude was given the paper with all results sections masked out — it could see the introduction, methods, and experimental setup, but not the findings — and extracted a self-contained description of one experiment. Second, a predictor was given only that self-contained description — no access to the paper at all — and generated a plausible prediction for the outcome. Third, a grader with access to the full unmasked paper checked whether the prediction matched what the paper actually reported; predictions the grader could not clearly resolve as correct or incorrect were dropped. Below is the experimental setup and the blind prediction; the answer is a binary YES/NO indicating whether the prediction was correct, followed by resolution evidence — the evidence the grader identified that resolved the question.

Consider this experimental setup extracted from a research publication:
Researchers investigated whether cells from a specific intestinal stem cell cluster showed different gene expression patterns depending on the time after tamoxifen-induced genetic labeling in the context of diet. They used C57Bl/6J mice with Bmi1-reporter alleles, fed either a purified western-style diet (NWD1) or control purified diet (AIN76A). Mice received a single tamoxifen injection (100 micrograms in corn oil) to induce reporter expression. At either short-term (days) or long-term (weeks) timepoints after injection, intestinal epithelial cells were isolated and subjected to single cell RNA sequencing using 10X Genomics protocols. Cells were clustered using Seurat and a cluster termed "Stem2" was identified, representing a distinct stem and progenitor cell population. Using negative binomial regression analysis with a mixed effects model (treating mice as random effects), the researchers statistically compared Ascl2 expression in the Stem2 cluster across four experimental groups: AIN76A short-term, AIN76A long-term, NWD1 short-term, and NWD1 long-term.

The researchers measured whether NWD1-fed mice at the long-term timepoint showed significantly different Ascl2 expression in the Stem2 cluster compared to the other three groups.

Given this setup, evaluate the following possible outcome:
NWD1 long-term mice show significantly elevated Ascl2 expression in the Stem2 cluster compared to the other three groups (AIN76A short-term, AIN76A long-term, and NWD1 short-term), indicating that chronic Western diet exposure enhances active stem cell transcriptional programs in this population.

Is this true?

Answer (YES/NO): YES